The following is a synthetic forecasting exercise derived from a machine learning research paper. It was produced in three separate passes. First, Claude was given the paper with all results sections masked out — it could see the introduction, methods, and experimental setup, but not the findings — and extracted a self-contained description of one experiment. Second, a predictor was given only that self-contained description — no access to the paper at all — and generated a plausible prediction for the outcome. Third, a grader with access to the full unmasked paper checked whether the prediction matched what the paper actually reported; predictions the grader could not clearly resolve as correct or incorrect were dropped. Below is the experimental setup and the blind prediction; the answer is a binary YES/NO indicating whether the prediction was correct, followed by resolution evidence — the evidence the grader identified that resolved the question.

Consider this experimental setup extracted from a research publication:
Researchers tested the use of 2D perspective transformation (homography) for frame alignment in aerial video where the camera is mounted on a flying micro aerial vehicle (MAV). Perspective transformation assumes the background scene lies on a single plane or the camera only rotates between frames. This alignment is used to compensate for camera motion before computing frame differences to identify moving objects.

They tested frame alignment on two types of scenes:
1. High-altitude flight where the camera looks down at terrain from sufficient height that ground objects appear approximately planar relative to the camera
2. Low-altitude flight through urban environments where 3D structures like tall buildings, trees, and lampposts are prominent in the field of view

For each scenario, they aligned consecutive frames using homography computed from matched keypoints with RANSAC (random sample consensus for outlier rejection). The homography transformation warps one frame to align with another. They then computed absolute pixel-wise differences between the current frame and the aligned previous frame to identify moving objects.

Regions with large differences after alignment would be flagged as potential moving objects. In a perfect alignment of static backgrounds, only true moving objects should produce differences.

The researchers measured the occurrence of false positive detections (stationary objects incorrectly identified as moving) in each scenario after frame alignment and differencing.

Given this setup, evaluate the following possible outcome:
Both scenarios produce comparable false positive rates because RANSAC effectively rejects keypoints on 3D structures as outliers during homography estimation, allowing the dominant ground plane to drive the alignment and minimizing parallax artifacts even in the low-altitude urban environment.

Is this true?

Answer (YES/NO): NO